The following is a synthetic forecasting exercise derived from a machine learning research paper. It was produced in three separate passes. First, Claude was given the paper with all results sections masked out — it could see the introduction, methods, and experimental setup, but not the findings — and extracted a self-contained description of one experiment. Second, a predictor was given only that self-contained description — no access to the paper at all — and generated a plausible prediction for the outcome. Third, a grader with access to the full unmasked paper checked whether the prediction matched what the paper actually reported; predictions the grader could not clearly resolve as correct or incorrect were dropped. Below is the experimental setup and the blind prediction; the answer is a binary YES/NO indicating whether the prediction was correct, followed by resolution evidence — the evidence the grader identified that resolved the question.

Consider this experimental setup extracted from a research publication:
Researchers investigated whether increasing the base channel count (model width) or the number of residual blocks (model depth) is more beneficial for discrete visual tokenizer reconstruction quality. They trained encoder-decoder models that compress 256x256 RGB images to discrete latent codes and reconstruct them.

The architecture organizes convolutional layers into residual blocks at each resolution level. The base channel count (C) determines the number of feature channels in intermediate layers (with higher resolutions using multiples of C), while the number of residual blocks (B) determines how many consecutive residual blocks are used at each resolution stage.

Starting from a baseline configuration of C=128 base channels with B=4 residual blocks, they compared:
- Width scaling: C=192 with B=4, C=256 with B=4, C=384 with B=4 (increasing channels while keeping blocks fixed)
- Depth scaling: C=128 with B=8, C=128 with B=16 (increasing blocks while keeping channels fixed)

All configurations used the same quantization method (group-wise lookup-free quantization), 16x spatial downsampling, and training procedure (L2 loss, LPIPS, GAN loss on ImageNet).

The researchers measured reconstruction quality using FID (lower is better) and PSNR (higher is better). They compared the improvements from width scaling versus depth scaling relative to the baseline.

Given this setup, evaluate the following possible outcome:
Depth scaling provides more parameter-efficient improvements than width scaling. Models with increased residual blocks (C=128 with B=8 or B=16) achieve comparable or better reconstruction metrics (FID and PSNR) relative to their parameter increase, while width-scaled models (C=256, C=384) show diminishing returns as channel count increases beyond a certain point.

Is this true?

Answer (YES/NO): NO